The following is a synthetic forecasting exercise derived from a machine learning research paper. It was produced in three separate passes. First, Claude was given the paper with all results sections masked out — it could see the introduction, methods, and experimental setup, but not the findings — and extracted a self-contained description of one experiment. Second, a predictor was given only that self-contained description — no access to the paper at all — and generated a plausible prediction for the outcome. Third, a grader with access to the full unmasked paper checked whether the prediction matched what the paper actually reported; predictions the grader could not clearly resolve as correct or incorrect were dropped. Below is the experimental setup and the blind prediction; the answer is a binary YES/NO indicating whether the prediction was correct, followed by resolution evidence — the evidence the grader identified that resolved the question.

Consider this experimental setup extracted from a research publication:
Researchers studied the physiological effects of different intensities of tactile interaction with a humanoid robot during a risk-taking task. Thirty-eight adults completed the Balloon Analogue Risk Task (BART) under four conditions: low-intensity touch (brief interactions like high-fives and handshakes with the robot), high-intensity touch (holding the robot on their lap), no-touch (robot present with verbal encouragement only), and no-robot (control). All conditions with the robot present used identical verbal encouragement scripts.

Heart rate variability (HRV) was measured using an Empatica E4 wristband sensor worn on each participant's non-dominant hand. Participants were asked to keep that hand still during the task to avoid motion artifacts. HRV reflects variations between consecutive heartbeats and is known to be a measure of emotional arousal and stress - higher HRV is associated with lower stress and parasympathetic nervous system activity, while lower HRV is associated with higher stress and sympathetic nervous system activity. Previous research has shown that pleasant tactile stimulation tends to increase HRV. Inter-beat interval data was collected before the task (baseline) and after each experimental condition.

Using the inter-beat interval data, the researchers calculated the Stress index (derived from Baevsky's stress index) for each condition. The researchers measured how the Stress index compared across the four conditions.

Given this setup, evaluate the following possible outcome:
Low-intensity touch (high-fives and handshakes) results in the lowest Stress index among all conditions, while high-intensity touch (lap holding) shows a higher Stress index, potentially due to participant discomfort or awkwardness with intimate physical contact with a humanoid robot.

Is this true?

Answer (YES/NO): YES